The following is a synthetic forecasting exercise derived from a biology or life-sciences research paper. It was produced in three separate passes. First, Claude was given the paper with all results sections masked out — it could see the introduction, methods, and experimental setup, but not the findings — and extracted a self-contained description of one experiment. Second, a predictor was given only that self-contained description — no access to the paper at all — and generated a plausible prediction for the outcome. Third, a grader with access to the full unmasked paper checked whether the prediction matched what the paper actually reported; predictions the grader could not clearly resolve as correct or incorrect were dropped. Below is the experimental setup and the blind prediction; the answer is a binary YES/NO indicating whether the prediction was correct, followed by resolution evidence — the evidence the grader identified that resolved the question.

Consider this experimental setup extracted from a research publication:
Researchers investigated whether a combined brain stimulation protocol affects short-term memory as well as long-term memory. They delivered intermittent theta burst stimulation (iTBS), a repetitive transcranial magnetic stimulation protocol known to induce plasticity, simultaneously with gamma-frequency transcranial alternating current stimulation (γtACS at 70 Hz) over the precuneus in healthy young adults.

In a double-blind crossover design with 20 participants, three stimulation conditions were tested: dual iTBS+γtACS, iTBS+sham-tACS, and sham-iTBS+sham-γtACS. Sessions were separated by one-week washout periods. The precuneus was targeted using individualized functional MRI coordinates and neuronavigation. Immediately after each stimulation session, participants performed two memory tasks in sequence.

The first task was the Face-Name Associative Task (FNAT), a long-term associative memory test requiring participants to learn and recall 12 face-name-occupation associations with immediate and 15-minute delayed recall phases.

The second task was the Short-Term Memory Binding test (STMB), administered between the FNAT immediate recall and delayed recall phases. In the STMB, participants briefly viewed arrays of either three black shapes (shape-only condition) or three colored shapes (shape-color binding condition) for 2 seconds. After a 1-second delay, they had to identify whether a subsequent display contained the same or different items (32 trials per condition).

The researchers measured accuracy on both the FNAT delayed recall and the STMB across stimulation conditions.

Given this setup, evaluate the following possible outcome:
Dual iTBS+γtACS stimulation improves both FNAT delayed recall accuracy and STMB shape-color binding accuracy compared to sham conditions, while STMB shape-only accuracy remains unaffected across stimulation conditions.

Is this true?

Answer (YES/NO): NO